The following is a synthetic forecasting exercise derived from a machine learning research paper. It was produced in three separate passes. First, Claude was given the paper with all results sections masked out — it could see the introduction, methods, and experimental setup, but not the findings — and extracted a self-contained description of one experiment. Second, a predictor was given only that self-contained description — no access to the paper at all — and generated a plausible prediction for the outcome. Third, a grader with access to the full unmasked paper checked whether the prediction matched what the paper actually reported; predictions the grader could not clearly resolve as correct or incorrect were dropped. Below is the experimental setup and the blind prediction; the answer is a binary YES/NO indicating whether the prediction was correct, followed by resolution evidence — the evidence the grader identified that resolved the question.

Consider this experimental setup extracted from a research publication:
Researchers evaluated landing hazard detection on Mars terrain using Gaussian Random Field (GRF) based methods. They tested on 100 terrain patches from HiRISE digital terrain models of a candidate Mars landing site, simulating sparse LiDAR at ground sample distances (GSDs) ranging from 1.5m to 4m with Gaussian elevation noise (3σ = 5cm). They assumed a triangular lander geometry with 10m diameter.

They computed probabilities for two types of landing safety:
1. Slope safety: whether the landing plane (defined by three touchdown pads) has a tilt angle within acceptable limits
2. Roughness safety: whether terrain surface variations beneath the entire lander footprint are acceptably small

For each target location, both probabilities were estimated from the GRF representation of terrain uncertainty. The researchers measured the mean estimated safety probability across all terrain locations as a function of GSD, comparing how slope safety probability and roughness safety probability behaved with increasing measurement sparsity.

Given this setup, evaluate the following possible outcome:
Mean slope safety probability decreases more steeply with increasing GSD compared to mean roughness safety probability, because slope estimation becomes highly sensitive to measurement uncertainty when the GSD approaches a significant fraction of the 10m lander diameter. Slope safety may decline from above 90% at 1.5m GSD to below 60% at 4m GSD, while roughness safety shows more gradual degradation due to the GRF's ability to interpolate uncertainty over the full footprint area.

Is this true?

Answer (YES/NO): NO